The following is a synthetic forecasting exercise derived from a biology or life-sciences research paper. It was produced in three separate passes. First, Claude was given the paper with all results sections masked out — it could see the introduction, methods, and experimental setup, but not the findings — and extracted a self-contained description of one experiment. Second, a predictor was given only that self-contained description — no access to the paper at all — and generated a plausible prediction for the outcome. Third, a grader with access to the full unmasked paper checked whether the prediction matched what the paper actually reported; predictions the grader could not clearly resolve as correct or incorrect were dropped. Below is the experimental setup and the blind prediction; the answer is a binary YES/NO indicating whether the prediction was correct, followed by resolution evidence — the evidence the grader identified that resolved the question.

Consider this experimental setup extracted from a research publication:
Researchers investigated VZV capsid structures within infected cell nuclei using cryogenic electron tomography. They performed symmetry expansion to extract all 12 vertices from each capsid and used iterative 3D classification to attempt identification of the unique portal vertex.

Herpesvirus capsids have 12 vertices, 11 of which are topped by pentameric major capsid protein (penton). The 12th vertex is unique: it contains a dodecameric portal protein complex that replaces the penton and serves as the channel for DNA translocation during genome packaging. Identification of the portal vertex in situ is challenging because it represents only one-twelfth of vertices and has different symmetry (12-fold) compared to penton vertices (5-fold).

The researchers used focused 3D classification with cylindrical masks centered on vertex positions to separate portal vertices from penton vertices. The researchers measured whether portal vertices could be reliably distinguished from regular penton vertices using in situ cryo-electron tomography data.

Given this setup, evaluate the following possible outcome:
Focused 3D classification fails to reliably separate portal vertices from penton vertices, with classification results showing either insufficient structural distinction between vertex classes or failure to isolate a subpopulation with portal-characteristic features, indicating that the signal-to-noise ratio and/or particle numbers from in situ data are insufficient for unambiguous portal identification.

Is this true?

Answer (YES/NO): NO